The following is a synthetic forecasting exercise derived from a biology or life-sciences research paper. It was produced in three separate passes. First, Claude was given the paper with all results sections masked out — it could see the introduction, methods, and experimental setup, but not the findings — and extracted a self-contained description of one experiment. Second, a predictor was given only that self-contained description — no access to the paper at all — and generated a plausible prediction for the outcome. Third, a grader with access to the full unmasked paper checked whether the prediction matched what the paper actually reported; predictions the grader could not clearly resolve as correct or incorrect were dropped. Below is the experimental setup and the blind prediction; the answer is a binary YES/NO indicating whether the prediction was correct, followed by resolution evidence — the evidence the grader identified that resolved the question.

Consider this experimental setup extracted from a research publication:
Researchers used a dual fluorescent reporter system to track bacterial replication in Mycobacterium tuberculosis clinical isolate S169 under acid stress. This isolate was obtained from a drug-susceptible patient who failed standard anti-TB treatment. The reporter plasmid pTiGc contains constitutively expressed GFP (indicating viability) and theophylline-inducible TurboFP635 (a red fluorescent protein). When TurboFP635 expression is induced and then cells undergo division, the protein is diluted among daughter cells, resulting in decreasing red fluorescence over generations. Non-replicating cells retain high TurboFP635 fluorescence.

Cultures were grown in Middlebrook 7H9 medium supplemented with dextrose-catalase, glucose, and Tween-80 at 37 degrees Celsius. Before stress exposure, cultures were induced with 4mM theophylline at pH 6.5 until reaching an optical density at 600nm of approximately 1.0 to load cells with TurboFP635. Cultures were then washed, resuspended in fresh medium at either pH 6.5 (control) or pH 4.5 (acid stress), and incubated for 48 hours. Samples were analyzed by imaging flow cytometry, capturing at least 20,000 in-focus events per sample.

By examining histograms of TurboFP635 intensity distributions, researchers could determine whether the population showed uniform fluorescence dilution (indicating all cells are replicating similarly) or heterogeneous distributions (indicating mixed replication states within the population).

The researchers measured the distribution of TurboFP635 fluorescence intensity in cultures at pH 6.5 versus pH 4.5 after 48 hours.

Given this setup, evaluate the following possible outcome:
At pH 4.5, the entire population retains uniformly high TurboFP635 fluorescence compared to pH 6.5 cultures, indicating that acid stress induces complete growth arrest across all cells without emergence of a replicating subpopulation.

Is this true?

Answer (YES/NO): NO